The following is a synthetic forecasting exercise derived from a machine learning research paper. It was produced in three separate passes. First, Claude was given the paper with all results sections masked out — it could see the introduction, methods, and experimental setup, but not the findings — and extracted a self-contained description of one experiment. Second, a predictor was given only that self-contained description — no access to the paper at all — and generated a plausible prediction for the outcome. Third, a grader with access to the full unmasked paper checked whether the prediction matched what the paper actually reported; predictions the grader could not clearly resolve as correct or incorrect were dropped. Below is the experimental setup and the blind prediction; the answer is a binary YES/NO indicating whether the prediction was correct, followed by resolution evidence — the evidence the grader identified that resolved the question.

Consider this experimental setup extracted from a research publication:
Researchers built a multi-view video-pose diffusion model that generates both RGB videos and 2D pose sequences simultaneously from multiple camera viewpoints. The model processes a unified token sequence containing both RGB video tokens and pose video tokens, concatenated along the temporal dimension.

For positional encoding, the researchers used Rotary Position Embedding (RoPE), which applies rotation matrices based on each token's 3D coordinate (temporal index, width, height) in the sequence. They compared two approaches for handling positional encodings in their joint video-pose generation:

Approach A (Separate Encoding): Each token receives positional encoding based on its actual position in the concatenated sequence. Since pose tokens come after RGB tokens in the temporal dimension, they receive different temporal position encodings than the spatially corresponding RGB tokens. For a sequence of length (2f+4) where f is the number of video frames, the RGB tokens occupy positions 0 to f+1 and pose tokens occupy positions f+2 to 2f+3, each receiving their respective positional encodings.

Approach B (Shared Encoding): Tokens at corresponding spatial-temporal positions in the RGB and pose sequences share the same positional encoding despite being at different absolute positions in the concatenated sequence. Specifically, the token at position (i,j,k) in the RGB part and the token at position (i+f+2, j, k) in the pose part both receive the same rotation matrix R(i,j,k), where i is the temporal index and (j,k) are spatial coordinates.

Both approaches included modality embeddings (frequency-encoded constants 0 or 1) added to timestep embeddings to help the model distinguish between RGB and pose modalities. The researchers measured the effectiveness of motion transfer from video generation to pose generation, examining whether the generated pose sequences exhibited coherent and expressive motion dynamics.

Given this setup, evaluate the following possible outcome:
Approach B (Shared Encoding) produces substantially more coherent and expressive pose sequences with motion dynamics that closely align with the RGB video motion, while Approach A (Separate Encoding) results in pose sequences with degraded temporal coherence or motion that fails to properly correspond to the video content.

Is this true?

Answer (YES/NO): YES